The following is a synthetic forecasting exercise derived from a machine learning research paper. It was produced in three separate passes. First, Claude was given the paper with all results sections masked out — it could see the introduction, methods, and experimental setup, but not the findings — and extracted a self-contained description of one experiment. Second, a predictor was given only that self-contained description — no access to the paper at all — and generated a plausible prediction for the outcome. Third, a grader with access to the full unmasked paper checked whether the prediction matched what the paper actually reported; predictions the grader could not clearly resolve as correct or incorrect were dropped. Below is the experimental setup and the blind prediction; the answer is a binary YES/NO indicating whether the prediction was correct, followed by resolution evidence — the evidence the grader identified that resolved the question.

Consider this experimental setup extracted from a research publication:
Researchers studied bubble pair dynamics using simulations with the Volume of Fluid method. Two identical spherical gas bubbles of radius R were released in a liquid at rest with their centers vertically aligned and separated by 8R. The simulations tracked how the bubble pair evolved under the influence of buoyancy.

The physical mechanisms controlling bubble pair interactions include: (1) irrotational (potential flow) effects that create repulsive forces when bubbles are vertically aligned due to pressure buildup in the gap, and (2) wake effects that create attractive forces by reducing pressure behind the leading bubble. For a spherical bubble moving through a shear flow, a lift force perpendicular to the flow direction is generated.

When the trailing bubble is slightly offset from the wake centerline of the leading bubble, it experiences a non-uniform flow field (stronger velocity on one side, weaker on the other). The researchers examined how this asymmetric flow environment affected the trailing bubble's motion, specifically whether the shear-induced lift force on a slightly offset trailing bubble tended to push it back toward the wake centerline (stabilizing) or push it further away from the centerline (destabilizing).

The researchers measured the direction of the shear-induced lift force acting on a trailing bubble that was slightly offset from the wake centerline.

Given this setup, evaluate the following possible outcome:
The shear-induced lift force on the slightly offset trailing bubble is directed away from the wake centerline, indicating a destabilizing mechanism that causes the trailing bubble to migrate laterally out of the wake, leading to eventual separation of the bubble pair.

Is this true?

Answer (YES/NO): YES